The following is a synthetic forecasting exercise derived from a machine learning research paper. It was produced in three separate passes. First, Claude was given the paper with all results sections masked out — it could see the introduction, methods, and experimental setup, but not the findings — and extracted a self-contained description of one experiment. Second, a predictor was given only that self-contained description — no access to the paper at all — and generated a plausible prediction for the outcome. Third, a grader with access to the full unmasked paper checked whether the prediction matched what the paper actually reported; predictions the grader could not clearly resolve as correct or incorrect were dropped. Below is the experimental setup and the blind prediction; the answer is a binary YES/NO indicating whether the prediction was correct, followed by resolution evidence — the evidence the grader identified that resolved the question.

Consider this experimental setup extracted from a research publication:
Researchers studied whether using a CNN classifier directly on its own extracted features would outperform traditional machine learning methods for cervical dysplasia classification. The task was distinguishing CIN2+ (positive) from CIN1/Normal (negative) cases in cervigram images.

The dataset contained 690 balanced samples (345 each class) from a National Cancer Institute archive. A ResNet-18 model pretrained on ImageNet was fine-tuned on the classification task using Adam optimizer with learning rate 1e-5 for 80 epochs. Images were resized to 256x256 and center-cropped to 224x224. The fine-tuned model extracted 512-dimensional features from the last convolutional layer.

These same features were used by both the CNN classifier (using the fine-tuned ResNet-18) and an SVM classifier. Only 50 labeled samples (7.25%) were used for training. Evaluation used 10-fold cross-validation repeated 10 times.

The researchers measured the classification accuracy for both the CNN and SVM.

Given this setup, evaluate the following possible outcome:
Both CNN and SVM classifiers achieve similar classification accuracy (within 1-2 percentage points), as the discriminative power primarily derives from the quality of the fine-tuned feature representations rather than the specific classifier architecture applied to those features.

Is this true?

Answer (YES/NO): YES